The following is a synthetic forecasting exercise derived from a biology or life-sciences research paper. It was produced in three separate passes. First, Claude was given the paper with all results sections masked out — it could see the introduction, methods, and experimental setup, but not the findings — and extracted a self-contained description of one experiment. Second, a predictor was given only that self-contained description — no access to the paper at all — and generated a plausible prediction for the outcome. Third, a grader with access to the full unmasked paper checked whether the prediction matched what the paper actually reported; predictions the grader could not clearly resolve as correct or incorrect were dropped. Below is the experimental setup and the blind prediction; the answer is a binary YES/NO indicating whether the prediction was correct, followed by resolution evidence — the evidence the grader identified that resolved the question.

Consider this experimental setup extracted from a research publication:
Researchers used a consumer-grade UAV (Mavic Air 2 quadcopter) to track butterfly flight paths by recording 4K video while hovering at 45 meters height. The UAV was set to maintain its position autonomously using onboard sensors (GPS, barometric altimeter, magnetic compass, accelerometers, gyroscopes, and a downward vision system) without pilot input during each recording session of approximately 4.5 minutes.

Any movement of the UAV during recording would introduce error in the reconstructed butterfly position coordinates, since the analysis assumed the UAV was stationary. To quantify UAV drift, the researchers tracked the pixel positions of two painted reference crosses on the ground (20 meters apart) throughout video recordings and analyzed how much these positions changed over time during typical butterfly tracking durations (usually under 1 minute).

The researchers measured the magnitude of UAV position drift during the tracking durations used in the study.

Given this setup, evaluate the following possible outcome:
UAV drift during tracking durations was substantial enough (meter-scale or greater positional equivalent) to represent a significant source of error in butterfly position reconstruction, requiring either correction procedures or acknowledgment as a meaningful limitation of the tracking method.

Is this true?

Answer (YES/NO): NO